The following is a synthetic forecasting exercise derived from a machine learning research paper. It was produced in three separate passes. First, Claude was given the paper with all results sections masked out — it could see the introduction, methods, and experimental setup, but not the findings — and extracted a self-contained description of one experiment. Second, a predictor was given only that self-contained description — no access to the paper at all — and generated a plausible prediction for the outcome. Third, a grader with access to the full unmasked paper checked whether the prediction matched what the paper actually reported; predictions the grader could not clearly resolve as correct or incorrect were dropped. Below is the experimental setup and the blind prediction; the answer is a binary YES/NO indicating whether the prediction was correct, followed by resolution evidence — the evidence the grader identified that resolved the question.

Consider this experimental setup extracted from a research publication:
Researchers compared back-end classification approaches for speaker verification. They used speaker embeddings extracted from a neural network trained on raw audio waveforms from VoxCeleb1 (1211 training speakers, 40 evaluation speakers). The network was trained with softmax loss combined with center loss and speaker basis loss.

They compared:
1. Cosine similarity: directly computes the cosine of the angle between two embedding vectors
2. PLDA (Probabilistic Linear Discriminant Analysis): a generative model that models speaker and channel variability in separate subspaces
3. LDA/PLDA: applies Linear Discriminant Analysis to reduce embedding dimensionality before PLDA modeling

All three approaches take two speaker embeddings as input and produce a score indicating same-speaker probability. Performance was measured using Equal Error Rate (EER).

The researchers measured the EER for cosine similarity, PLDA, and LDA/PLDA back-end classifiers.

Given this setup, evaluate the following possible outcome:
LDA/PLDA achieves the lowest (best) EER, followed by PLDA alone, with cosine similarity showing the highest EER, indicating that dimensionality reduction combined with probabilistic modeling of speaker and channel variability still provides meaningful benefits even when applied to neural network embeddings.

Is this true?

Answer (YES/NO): NO